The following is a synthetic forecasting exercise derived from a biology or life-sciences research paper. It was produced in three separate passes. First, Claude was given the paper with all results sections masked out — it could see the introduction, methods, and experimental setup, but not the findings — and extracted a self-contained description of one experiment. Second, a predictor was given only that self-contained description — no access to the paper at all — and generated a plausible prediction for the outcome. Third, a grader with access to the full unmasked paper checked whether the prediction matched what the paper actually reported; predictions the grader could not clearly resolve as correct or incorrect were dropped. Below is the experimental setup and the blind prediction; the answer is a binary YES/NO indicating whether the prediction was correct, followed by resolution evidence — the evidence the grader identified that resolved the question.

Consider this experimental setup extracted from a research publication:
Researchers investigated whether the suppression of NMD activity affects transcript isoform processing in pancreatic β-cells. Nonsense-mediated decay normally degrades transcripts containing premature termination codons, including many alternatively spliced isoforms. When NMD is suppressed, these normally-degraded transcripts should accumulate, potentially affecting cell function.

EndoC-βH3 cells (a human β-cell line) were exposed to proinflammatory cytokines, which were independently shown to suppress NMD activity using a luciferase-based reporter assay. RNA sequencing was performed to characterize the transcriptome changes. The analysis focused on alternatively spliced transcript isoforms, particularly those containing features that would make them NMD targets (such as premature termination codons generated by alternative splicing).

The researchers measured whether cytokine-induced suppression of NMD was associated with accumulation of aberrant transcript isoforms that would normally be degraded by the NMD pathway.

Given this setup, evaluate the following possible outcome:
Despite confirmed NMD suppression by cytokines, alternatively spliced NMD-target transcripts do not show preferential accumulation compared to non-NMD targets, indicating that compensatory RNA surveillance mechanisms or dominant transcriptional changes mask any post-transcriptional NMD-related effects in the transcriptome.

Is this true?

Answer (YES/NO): NO